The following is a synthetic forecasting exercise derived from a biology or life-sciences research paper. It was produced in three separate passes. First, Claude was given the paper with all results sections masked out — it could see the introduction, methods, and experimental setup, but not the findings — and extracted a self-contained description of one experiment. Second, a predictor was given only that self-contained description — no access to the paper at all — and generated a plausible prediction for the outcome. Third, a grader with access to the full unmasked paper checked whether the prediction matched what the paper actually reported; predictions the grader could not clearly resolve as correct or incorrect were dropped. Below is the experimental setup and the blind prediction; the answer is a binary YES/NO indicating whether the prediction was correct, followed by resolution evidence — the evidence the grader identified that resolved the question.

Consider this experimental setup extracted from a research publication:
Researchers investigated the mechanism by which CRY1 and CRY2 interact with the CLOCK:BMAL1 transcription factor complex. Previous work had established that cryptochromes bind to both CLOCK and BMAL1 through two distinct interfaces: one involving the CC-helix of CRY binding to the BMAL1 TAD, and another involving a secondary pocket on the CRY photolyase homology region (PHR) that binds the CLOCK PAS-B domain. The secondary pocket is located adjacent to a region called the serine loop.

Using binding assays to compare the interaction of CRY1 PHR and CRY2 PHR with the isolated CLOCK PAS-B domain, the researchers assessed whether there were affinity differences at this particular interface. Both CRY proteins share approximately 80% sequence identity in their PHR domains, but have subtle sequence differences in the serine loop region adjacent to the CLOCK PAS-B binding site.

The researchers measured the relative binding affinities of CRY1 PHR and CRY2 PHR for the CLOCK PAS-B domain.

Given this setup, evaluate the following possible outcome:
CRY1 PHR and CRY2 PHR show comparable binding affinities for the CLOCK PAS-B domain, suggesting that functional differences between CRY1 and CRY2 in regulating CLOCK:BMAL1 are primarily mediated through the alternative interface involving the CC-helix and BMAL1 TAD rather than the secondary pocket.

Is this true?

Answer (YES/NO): NO